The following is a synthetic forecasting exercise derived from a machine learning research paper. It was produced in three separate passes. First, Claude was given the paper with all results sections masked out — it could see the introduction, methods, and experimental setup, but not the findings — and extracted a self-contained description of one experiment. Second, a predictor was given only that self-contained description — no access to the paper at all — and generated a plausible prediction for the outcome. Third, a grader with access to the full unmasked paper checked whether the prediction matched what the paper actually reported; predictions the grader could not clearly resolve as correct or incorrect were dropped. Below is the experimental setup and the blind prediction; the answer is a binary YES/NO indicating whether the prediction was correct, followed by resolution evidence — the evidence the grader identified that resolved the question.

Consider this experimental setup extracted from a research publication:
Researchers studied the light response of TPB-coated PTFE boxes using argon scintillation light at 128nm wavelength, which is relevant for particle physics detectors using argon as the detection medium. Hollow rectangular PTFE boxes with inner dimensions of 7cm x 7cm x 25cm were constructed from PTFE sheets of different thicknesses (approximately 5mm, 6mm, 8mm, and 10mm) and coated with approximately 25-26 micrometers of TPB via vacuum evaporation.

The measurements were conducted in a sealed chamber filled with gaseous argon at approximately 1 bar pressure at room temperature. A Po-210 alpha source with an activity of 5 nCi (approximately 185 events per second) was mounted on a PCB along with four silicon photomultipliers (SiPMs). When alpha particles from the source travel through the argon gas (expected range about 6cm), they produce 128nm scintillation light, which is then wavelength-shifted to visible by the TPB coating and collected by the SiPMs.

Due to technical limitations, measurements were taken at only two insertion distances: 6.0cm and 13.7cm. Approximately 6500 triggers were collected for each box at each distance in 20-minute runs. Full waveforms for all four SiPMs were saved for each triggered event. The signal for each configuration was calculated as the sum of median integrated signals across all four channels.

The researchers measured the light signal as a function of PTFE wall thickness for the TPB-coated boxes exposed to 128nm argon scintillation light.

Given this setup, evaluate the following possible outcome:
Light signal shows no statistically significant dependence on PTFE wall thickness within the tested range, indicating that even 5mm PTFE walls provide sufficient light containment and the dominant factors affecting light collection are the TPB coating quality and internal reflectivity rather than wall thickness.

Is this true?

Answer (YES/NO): YES